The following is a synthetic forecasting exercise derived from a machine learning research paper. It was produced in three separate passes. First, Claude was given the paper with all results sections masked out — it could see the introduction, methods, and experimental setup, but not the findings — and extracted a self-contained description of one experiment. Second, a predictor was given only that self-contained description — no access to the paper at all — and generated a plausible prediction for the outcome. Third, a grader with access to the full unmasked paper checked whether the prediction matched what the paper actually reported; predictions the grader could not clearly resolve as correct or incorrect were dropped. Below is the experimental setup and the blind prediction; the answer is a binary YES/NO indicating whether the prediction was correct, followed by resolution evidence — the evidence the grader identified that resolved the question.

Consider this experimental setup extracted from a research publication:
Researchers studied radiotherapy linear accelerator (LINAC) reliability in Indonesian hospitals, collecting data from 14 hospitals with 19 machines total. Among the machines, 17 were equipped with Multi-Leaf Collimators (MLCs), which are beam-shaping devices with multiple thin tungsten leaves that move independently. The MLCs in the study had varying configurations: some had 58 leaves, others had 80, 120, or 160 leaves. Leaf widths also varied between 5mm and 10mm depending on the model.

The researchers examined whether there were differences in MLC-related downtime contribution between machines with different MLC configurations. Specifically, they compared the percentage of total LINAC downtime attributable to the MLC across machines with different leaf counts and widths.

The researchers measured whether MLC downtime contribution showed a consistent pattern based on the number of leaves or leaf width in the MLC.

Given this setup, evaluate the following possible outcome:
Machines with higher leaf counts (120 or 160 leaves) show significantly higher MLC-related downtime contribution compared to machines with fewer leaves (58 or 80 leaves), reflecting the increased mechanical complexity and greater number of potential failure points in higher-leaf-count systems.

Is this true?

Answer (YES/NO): NO